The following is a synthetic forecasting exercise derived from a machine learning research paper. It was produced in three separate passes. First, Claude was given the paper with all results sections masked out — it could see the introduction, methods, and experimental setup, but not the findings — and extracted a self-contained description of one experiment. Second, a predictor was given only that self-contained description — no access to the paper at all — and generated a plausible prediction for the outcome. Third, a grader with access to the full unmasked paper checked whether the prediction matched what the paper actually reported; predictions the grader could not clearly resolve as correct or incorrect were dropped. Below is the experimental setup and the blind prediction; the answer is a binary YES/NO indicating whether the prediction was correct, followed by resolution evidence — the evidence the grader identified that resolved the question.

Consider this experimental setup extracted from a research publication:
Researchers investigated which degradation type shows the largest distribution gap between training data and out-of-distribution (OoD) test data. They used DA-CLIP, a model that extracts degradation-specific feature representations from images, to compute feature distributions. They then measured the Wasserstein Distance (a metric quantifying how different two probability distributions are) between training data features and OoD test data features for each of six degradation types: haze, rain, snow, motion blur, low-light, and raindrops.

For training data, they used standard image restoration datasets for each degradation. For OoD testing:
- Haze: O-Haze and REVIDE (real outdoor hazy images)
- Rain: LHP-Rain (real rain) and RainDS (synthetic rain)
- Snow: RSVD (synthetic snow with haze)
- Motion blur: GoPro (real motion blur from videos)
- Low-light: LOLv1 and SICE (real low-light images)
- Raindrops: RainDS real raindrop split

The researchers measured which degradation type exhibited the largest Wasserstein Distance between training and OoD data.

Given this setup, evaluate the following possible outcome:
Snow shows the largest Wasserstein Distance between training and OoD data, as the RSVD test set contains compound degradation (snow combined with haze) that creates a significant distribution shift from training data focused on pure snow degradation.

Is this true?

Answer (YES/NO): NO